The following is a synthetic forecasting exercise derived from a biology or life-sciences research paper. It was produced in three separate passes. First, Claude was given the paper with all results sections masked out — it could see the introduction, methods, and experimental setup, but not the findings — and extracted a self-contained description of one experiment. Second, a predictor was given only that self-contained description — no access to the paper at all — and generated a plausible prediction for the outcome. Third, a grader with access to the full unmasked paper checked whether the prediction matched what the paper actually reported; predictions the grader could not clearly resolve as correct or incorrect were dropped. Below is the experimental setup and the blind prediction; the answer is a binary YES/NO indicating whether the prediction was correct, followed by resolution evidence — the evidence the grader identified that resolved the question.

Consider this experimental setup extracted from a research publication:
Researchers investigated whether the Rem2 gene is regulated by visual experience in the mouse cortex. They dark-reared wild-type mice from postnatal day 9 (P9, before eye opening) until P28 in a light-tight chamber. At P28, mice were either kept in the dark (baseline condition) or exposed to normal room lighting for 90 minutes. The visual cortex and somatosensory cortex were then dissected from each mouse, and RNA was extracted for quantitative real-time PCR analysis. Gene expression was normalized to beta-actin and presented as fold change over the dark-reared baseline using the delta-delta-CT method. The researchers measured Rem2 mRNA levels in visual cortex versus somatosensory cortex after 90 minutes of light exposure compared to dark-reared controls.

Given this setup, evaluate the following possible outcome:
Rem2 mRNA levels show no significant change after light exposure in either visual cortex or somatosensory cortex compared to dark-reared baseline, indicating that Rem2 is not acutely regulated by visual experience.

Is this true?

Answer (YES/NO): NO